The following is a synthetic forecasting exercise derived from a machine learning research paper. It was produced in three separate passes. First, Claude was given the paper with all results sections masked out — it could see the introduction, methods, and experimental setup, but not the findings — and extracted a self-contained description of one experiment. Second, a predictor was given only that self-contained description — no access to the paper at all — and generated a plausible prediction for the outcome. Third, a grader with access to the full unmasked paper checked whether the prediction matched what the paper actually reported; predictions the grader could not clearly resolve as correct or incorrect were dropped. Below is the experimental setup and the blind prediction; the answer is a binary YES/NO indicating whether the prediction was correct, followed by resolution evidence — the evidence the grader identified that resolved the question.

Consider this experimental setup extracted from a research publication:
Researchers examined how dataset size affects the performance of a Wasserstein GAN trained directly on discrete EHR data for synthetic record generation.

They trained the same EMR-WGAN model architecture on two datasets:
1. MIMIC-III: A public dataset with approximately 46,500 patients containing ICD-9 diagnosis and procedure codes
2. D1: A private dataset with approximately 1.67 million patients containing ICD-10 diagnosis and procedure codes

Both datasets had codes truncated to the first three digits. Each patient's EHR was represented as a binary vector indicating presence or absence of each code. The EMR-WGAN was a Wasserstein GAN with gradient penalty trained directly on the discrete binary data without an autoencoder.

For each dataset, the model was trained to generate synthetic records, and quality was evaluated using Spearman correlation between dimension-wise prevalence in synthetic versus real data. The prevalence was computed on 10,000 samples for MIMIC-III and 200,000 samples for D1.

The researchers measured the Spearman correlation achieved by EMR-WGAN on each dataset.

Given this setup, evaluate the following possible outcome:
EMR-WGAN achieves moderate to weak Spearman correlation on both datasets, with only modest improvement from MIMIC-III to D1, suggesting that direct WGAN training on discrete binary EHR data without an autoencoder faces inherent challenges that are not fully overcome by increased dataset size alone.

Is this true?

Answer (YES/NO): NO